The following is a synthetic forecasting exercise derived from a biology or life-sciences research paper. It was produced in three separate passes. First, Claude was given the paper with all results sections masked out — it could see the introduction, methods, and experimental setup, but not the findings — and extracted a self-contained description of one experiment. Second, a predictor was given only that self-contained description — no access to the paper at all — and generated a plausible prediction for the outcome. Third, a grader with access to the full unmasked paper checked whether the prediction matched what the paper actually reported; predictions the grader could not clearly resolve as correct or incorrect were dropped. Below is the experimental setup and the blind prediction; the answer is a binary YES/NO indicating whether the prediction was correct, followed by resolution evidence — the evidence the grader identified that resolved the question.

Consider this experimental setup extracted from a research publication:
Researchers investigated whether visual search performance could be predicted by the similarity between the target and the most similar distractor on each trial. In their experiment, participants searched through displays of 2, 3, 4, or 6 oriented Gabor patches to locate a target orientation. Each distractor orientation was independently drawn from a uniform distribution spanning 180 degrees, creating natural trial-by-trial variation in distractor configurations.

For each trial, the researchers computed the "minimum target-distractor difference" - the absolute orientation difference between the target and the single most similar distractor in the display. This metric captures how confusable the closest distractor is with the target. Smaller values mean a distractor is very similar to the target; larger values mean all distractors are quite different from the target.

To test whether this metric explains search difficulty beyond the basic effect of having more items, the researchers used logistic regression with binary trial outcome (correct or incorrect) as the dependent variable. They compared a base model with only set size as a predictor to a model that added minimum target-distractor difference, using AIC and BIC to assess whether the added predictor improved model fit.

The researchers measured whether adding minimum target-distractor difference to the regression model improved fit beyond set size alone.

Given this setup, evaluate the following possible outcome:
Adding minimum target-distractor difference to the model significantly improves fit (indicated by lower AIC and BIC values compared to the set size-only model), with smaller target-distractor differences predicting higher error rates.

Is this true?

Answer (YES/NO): YES